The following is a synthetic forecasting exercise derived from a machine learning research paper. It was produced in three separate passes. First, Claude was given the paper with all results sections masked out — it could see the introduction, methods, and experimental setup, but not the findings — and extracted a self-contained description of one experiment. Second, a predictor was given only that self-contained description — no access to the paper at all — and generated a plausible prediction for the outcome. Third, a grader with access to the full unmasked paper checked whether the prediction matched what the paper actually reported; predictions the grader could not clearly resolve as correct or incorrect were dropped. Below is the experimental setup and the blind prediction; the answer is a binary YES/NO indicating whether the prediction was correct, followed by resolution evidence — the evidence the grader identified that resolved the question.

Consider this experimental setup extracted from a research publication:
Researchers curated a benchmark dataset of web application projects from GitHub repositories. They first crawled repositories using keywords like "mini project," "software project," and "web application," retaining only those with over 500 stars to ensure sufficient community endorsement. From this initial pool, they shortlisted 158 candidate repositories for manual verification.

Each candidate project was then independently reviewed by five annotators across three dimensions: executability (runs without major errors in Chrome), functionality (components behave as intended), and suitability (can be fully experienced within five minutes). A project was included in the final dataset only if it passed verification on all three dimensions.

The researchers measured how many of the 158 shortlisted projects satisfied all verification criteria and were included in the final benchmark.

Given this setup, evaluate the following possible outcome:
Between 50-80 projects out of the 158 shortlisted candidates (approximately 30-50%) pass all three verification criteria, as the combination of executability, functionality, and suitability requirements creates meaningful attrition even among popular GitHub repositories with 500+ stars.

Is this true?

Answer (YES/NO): NO